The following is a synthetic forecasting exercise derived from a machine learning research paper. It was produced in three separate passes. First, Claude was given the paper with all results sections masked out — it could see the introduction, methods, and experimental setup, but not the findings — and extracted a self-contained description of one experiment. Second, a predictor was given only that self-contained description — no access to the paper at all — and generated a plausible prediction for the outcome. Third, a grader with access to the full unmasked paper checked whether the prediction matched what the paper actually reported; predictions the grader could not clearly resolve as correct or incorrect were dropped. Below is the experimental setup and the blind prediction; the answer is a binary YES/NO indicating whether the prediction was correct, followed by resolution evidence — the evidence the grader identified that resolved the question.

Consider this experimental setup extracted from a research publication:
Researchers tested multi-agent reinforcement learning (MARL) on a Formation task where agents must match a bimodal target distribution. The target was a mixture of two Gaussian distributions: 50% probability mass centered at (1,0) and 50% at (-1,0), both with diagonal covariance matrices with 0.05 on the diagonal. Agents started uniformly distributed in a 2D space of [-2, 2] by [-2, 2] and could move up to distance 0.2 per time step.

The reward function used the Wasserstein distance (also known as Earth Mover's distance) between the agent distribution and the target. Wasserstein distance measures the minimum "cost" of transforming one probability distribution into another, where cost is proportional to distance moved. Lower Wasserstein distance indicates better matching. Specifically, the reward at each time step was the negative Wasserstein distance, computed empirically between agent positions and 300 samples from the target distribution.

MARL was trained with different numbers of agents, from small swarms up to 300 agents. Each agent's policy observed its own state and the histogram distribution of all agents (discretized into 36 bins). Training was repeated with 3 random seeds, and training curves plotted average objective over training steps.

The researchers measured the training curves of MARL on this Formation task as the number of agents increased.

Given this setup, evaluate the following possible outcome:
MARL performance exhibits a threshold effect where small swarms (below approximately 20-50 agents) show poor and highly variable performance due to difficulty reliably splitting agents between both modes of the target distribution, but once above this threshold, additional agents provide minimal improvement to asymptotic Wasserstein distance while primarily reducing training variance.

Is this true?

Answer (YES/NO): NO